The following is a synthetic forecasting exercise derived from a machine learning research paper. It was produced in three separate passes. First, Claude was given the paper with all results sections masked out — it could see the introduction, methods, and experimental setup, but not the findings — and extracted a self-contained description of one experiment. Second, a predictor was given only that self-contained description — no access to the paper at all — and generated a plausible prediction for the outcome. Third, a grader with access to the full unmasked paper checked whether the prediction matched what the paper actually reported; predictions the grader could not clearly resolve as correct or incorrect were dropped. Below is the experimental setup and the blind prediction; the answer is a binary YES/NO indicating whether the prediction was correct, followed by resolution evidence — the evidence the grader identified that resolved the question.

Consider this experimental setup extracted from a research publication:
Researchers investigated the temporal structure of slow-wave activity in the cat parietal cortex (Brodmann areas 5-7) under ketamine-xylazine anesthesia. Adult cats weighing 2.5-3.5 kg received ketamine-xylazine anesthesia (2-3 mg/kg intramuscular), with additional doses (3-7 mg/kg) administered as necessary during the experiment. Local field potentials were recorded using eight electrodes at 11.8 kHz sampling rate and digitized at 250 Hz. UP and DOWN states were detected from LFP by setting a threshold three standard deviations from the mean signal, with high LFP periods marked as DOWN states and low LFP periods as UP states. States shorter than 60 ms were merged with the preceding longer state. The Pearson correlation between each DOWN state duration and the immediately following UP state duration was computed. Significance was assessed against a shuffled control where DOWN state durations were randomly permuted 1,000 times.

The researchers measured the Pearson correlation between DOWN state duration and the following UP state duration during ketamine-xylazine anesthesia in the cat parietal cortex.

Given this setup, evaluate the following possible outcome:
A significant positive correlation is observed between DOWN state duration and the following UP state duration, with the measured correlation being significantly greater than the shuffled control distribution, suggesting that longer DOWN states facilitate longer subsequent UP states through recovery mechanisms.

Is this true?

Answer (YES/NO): YES